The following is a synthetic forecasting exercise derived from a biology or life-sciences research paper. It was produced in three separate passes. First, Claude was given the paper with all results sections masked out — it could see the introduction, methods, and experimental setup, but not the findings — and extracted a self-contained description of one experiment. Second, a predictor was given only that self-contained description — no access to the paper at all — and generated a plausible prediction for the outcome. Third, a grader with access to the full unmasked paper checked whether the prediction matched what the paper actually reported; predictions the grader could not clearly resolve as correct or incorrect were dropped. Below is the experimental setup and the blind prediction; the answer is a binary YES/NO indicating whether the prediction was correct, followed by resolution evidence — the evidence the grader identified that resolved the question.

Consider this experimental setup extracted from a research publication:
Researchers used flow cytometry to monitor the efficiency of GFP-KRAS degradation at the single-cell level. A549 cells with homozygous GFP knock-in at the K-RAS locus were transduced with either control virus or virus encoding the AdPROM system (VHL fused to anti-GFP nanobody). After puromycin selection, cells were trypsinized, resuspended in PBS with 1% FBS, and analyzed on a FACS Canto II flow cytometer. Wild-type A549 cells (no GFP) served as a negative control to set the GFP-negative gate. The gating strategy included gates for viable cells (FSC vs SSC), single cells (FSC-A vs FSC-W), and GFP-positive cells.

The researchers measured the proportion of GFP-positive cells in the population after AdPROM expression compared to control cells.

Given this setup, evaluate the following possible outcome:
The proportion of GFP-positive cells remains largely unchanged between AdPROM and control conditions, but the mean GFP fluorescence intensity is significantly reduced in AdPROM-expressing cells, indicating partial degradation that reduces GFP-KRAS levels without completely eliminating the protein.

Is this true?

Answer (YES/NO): NO